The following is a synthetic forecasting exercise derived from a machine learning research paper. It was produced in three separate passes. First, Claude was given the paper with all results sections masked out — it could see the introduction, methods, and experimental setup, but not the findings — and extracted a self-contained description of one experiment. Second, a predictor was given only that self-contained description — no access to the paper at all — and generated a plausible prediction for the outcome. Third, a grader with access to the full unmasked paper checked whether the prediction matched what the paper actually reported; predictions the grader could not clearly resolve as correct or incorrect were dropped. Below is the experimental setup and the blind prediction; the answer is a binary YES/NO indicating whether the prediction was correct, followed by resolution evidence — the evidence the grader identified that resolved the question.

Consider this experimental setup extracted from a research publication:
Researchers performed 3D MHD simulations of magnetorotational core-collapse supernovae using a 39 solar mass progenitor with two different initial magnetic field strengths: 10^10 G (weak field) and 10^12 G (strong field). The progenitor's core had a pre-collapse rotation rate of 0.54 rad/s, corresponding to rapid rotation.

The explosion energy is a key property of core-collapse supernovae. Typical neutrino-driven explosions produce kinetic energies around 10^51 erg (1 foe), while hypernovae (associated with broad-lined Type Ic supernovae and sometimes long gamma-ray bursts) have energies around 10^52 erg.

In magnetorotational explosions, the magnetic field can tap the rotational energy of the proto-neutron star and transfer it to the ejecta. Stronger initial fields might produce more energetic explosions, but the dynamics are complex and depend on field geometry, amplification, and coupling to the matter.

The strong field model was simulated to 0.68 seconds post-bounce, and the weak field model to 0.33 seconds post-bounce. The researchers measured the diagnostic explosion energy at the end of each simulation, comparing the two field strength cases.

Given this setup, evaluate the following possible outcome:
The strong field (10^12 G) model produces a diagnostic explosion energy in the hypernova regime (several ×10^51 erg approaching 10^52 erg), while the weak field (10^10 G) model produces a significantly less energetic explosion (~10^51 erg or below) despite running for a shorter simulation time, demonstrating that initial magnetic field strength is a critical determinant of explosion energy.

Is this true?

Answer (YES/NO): NO